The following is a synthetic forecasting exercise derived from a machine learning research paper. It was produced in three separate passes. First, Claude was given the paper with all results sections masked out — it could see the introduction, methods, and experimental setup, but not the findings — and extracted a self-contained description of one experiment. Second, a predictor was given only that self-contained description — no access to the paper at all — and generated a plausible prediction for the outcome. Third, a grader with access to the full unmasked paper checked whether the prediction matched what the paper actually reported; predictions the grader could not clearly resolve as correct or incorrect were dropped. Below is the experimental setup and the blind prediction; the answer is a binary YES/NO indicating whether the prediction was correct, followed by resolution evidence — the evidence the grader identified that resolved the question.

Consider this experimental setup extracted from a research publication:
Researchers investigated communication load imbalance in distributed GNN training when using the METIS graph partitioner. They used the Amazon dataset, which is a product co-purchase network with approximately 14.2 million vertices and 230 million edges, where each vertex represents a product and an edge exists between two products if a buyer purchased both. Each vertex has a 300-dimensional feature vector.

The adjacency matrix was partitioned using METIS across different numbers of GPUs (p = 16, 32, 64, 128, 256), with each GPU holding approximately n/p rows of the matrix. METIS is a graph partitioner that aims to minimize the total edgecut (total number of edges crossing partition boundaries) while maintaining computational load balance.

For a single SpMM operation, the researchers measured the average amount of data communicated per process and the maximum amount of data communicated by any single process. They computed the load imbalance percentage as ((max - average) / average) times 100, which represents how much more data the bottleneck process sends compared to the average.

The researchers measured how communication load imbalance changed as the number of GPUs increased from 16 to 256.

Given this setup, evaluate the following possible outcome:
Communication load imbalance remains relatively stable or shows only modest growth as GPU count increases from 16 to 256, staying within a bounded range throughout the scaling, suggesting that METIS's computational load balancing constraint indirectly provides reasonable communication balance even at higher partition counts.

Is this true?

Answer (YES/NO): NO